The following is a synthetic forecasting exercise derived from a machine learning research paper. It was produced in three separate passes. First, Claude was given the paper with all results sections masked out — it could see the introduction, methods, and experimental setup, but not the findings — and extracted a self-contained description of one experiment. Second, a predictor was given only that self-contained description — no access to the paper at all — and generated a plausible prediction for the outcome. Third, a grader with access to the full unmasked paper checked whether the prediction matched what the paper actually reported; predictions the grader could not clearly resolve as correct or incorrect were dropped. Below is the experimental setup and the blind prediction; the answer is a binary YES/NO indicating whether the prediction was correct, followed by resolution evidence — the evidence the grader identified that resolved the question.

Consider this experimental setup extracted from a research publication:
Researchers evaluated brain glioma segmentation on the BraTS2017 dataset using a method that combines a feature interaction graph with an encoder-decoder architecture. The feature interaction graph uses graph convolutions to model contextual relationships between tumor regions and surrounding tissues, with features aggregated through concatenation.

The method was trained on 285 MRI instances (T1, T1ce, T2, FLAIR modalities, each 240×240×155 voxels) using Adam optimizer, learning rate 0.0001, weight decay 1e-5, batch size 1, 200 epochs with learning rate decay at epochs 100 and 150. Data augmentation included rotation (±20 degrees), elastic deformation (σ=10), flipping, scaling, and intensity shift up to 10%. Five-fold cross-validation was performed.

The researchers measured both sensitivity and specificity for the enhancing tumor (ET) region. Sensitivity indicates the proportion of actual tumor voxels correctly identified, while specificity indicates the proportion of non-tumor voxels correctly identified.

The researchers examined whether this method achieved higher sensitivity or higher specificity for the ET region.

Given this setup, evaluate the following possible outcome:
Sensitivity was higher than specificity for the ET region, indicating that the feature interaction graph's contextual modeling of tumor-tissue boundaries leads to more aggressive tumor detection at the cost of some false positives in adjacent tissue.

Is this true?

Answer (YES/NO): NO